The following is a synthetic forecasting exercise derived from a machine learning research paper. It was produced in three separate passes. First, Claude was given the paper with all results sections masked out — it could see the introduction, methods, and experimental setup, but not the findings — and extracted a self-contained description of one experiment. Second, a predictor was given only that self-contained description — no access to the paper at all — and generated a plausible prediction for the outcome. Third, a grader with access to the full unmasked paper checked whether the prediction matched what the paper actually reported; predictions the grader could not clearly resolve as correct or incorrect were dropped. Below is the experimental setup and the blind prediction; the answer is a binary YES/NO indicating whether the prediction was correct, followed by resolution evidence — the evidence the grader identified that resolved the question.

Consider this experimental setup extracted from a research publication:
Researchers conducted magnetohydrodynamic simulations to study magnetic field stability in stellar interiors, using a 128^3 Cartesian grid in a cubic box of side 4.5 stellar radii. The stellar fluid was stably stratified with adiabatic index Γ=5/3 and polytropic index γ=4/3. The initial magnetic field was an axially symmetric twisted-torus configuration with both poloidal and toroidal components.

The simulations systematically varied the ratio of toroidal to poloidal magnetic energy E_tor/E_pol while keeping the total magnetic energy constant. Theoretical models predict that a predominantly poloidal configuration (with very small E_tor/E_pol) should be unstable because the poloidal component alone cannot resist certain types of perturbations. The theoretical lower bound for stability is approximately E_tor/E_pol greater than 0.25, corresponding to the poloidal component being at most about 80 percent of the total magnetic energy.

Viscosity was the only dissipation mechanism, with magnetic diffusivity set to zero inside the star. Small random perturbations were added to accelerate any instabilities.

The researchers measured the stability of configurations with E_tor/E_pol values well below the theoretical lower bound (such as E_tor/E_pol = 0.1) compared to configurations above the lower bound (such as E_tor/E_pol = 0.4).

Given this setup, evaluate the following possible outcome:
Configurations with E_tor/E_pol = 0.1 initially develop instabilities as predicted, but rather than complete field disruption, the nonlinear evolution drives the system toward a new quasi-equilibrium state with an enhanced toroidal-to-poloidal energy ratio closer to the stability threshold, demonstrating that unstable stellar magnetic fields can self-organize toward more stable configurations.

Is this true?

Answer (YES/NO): NO